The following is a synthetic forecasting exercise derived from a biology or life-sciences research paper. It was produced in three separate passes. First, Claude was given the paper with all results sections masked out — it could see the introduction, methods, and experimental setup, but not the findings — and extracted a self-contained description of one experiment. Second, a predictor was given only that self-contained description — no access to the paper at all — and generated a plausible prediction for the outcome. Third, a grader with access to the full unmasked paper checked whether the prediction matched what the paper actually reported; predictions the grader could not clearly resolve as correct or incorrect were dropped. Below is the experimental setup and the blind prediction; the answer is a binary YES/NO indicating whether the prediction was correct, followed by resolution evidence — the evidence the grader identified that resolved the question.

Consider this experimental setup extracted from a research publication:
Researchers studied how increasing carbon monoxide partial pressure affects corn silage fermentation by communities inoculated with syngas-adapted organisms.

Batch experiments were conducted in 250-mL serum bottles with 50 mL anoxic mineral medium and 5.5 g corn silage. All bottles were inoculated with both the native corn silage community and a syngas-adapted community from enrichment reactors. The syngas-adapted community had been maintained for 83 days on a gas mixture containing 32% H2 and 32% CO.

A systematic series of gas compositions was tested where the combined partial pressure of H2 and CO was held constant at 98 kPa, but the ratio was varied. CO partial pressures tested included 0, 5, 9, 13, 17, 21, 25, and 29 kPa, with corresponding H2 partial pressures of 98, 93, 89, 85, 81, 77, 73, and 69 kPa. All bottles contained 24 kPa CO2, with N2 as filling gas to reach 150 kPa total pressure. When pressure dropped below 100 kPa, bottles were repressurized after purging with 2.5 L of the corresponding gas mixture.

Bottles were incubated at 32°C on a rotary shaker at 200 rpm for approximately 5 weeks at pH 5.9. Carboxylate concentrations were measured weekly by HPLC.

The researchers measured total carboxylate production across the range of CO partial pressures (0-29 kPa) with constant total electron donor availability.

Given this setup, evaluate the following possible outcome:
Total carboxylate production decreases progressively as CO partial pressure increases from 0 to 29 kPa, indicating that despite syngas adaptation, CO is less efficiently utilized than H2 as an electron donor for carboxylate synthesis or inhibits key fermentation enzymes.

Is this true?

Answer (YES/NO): NO